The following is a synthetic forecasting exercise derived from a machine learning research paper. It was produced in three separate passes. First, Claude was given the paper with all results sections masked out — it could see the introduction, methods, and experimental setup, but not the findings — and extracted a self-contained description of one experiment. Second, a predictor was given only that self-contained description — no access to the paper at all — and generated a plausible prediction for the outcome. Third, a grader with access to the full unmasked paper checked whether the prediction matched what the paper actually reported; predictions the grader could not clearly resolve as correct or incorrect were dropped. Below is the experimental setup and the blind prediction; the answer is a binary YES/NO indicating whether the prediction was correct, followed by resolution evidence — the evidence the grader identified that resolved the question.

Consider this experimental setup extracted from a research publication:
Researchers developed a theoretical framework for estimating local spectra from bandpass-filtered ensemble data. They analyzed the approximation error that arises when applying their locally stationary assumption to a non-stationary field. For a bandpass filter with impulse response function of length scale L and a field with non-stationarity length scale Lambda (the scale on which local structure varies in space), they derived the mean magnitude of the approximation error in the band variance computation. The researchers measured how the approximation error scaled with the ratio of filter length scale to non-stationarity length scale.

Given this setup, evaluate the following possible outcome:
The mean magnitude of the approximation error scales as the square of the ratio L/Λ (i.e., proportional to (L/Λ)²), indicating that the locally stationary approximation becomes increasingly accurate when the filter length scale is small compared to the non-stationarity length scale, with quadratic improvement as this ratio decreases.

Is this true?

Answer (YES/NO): YES